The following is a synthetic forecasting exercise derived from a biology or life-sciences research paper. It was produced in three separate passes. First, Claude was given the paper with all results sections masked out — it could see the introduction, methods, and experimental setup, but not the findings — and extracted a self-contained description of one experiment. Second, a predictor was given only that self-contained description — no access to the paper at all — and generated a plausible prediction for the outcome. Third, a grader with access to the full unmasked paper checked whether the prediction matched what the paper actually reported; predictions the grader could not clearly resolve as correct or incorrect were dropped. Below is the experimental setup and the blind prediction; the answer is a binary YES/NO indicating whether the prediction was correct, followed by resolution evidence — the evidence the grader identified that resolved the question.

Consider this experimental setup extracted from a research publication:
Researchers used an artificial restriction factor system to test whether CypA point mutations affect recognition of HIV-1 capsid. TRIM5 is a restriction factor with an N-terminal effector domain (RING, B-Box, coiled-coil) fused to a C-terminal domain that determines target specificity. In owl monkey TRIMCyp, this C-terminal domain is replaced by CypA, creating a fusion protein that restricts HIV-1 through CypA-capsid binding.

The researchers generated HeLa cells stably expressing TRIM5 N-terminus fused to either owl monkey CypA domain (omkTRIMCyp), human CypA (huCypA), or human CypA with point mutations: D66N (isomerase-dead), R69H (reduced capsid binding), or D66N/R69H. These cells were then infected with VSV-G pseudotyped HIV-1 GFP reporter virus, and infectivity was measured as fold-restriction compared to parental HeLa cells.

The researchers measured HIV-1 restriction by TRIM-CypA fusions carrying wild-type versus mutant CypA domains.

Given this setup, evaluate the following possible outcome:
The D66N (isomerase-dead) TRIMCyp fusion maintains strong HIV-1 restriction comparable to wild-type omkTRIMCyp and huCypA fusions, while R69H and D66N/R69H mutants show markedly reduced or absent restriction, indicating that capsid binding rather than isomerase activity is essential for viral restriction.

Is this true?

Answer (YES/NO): NO